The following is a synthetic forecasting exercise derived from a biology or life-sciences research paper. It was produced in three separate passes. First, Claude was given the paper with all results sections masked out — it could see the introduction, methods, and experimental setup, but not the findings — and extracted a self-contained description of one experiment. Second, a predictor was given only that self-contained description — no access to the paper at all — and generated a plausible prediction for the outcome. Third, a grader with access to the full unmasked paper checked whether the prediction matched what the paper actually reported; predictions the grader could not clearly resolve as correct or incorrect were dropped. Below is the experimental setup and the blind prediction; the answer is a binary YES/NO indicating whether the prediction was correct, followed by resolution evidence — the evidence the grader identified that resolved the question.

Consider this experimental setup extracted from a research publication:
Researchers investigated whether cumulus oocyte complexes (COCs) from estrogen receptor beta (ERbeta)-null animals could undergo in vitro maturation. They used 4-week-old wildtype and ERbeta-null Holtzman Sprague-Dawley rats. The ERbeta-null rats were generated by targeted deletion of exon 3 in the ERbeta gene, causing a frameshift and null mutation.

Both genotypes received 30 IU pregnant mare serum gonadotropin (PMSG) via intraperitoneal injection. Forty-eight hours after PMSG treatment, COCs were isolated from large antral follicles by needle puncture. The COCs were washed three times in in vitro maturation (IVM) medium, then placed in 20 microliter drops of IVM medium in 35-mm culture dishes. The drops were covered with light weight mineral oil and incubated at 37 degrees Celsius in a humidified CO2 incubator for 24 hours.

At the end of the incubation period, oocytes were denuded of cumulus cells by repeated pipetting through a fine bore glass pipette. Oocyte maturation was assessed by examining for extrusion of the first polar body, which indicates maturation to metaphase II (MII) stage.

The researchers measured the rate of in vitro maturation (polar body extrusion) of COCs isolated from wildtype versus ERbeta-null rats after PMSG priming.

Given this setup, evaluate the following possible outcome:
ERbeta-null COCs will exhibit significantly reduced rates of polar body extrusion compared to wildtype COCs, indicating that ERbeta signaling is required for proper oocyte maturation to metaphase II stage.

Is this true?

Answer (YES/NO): YES